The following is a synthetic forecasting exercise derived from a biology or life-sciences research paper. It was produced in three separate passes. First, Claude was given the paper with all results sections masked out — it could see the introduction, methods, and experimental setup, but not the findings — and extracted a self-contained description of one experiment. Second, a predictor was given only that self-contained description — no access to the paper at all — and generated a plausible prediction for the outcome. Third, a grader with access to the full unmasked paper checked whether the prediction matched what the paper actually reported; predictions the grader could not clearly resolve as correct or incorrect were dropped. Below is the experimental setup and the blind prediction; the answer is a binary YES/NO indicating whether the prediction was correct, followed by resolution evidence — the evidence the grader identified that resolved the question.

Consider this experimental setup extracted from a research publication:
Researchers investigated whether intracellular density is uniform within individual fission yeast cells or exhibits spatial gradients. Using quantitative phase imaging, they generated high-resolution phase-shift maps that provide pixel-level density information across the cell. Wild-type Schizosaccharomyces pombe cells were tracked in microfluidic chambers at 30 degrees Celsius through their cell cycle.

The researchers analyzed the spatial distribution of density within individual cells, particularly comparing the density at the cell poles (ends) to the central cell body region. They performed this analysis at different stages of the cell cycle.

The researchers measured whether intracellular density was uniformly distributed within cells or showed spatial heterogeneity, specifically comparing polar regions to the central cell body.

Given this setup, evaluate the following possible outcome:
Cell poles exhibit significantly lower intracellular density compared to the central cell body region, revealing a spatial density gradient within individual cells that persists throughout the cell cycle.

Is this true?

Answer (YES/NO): NO